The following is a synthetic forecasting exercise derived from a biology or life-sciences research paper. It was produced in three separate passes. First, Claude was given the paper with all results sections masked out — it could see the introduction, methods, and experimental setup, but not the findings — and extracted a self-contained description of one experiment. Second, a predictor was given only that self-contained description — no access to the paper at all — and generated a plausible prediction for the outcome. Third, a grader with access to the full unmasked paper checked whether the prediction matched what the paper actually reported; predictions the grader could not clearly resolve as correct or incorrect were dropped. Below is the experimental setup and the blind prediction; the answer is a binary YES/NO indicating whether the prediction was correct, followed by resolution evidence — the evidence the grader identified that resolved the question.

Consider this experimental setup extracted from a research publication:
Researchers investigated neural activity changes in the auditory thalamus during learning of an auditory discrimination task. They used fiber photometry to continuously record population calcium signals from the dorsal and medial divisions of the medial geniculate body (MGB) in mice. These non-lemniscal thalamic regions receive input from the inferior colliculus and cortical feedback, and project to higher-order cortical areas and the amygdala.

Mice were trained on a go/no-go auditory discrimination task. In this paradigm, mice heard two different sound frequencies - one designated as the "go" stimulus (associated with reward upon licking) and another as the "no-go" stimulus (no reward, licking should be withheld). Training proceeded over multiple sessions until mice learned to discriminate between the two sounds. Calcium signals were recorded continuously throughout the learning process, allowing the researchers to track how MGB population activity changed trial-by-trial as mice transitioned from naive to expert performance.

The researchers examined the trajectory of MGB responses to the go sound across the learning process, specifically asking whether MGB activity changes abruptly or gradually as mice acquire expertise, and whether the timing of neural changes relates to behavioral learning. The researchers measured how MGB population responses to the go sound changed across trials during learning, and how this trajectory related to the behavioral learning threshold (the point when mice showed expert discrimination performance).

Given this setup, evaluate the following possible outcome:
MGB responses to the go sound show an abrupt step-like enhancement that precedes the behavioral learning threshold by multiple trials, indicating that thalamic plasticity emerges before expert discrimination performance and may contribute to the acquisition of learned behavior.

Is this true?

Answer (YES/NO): NO